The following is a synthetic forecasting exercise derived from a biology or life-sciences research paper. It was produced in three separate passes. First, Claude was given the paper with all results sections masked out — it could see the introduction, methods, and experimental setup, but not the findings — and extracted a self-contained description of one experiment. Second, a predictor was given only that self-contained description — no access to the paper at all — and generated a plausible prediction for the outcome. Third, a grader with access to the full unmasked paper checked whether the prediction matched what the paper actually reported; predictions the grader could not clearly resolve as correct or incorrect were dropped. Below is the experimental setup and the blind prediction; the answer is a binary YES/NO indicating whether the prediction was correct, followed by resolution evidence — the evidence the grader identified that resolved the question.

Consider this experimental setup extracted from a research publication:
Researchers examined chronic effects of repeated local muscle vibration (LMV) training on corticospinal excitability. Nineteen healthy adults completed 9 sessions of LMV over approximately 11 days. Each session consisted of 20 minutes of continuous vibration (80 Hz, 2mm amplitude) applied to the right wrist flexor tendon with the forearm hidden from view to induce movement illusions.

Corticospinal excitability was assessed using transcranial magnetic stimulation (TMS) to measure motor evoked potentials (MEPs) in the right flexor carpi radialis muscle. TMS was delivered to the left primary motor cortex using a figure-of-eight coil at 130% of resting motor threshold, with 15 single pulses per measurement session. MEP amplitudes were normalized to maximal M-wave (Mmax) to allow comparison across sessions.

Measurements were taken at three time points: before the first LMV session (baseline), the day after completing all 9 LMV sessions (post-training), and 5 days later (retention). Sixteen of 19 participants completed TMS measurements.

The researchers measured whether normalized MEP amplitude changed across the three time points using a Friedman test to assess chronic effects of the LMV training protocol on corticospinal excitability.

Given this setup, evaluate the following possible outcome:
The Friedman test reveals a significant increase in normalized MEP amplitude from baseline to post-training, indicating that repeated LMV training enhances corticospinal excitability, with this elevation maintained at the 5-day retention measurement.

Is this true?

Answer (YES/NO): NO